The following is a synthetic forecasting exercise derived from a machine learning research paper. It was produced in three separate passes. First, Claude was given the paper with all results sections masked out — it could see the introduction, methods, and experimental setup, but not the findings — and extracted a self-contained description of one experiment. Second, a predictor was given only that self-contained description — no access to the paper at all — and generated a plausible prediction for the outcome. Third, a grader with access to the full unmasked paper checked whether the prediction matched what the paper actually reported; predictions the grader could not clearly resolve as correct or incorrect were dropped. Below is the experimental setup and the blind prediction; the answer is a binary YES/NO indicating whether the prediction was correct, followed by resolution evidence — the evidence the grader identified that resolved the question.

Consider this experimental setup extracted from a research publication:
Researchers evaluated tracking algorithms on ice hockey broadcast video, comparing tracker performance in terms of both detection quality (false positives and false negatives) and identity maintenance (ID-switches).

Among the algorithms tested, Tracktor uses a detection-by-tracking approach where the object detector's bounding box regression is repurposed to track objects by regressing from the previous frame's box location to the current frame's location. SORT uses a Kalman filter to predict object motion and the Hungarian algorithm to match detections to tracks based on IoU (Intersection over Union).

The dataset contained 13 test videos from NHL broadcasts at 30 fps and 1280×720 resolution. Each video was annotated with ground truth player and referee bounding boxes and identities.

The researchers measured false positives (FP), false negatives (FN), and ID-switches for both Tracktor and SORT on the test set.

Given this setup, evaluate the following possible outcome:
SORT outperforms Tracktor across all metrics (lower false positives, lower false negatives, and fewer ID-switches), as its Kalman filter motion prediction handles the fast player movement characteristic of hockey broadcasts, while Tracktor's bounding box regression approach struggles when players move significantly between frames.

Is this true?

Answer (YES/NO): NO